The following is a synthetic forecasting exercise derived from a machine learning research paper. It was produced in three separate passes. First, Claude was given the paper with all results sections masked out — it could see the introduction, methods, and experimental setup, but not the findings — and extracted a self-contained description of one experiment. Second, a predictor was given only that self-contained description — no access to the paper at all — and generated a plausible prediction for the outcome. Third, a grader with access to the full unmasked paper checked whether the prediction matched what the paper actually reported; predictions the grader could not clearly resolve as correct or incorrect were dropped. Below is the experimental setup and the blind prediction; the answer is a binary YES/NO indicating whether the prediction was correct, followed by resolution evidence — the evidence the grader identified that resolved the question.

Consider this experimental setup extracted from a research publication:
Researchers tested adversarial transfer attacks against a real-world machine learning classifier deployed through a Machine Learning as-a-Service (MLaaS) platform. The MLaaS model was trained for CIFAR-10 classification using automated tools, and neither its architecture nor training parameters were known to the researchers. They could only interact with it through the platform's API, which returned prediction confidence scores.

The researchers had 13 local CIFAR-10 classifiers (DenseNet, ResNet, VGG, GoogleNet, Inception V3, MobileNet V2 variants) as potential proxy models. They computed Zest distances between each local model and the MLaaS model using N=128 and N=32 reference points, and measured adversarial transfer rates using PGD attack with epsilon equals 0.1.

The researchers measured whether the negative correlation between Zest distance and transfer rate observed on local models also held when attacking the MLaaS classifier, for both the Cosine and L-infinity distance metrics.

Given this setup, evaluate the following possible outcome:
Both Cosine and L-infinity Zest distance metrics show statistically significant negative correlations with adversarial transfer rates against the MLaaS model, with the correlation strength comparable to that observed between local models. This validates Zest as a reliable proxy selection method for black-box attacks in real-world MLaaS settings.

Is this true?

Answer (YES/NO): NO